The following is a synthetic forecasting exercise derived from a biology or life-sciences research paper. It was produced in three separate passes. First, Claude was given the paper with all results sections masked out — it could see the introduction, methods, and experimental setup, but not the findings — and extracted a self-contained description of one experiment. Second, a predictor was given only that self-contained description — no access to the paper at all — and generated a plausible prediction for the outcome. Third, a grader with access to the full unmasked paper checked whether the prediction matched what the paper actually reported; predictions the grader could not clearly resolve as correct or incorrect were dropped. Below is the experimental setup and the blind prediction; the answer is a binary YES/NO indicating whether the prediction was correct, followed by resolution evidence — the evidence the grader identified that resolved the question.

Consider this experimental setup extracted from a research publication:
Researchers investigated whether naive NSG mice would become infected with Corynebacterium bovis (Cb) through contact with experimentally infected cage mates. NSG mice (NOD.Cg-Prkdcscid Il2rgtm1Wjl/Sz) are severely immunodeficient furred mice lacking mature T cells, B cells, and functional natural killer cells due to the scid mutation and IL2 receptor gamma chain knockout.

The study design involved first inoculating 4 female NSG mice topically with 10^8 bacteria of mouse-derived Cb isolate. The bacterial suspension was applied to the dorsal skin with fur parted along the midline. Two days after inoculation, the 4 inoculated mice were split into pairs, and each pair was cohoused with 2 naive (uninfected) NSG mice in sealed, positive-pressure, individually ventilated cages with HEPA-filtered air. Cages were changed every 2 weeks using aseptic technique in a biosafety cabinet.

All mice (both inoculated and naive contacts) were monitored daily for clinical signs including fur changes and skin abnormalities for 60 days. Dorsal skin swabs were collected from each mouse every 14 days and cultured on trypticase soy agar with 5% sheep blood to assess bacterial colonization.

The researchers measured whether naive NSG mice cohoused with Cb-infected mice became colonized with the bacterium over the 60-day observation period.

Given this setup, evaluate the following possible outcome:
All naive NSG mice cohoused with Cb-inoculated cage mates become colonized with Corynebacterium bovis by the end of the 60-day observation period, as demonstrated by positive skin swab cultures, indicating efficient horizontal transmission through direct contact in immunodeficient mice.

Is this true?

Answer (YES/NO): YES